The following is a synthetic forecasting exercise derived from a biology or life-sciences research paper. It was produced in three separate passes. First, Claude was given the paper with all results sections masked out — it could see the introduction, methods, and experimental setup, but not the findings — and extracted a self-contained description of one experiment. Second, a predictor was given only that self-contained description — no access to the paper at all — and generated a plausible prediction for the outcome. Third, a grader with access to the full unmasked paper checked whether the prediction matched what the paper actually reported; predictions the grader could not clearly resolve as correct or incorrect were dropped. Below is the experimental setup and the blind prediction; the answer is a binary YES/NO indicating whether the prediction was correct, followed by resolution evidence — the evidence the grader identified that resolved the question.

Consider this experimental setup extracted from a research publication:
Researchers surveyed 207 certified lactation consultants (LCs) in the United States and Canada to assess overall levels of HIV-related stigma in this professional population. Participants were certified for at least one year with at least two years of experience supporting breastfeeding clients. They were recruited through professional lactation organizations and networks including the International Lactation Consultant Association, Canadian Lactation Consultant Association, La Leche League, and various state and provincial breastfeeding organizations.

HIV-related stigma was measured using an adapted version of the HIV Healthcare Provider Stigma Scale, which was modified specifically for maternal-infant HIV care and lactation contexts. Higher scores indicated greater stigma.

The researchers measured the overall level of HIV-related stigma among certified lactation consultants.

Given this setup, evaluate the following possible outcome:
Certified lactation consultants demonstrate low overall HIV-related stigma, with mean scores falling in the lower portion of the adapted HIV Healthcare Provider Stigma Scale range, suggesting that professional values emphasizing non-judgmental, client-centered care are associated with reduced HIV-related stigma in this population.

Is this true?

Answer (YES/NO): YES